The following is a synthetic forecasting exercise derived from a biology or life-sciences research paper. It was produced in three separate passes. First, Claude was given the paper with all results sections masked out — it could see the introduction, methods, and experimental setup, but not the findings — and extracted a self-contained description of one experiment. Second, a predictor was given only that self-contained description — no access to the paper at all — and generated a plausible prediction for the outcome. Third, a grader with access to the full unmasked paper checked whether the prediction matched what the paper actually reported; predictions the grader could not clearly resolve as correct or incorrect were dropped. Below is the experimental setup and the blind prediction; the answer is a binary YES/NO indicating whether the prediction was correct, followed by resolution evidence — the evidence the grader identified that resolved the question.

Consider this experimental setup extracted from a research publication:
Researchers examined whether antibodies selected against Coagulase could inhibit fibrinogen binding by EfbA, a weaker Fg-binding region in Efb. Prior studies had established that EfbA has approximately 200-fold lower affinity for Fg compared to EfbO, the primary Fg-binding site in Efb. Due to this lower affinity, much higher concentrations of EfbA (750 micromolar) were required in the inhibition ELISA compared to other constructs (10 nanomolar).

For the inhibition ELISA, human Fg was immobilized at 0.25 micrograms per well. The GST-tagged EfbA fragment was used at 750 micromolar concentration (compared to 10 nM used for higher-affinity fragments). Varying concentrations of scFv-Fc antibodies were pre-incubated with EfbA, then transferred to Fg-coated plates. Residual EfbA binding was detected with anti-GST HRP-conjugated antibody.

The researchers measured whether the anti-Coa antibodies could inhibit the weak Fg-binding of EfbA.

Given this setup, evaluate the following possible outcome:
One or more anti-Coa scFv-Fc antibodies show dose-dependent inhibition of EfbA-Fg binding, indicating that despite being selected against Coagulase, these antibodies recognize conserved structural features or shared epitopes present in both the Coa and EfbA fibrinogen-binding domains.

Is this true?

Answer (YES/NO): YES